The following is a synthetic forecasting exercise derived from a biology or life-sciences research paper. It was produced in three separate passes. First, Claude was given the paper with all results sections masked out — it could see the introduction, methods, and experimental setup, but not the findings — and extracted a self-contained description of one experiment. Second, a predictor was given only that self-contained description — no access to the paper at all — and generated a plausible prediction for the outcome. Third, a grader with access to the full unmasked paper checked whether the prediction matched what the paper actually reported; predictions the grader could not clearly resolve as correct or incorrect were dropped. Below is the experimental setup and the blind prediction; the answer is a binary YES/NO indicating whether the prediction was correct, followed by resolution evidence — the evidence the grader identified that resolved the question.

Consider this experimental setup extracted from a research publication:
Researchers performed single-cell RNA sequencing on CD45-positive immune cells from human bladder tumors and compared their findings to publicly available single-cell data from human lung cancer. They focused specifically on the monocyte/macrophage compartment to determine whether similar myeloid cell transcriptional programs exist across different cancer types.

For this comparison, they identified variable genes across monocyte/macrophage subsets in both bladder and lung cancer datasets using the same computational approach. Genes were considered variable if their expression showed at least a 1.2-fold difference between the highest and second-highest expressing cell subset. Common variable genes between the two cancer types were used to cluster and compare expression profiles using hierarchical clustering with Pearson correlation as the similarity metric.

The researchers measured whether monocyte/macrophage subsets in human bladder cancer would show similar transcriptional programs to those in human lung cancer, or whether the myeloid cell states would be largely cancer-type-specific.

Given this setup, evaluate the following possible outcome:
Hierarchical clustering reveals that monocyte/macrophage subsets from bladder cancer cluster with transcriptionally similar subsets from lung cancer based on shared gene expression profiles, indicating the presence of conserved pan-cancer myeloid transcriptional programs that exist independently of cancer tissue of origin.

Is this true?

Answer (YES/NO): YES